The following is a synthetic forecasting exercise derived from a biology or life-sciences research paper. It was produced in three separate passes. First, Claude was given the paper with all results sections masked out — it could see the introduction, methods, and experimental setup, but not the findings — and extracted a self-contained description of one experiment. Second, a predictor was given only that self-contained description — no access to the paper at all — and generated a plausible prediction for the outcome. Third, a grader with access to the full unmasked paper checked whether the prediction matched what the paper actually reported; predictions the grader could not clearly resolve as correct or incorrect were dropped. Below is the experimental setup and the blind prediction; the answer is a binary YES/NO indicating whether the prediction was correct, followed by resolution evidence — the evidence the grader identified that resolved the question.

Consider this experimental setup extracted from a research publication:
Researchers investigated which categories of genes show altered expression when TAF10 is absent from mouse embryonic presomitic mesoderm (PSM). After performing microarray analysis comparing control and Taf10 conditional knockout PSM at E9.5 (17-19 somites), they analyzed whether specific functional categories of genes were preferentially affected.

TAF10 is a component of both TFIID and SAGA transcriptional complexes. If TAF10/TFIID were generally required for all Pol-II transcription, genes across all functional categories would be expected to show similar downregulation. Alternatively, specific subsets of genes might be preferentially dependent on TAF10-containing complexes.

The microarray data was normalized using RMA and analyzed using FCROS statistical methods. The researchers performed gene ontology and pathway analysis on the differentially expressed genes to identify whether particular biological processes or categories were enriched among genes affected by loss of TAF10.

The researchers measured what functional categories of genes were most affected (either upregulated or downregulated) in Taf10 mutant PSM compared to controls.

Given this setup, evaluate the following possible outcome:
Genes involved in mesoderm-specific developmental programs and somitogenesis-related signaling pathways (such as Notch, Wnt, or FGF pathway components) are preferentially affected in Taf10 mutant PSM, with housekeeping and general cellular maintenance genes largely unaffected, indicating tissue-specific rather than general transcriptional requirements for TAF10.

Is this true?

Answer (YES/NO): NO